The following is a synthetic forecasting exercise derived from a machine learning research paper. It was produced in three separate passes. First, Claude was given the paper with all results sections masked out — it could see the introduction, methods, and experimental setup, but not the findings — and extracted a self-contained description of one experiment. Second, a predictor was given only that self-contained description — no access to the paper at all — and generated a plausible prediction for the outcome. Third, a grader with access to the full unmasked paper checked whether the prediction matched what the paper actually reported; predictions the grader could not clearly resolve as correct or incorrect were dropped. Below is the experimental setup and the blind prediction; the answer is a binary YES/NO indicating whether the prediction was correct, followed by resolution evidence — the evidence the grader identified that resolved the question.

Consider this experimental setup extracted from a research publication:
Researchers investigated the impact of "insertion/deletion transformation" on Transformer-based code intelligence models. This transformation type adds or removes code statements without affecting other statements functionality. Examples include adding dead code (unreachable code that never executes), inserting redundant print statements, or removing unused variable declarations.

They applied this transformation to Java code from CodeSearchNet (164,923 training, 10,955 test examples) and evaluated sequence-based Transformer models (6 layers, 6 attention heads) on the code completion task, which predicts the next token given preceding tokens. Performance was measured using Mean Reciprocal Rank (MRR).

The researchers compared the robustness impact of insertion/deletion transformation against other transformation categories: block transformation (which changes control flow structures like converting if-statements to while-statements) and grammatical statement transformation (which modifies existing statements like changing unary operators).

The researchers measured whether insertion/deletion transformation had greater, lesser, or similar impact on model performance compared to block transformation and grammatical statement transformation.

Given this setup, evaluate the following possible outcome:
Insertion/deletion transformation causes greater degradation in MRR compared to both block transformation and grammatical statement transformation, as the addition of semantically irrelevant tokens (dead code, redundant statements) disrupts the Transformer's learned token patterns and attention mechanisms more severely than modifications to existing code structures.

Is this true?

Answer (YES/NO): YES